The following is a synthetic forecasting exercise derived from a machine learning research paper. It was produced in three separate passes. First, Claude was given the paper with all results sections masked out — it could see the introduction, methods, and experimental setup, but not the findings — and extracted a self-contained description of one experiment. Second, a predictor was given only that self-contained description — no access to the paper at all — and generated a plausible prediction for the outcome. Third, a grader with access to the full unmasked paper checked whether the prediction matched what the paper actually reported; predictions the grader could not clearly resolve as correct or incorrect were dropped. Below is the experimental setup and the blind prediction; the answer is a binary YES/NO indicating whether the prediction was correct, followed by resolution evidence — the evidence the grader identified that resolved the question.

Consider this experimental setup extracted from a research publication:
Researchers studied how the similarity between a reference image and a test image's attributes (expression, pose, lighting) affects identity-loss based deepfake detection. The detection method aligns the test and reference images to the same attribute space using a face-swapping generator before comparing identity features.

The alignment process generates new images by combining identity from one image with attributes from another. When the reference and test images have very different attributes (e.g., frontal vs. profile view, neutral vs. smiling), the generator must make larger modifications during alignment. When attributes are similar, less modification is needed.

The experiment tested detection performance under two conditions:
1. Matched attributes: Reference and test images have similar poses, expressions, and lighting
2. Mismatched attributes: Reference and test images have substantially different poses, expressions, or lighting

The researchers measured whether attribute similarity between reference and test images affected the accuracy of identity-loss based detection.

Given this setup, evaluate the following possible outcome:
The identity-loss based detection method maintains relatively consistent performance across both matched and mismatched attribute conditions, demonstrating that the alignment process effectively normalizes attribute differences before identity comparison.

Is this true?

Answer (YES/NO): YES